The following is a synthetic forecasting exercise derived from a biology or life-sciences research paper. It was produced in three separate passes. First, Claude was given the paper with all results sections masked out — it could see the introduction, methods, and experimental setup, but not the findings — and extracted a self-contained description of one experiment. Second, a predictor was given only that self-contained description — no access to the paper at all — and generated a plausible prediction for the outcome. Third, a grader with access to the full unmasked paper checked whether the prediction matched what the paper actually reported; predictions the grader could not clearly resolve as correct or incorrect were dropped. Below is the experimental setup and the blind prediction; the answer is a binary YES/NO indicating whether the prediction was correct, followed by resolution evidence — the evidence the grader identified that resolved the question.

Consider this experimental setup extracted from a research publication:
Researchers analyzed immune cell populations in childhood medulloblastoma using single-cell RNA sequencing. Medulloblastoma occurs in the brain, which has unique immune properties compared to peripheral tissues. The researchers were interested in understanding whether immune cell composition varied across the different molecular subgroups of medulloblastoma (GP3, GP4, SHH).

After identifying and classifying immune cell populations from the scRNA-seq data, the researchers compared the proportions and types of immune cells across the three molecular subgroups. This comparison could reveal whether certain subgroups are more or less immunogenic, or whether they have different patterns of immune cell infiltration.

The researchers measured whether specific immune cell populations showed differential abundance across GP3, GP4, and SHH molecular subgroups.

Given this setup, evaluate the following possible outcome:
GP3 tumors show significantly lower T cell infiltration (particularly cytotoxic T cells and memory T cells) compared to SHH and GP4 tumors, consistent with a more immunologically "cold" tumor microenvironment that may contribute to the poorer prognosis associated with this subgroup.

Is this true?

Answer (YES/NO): NO